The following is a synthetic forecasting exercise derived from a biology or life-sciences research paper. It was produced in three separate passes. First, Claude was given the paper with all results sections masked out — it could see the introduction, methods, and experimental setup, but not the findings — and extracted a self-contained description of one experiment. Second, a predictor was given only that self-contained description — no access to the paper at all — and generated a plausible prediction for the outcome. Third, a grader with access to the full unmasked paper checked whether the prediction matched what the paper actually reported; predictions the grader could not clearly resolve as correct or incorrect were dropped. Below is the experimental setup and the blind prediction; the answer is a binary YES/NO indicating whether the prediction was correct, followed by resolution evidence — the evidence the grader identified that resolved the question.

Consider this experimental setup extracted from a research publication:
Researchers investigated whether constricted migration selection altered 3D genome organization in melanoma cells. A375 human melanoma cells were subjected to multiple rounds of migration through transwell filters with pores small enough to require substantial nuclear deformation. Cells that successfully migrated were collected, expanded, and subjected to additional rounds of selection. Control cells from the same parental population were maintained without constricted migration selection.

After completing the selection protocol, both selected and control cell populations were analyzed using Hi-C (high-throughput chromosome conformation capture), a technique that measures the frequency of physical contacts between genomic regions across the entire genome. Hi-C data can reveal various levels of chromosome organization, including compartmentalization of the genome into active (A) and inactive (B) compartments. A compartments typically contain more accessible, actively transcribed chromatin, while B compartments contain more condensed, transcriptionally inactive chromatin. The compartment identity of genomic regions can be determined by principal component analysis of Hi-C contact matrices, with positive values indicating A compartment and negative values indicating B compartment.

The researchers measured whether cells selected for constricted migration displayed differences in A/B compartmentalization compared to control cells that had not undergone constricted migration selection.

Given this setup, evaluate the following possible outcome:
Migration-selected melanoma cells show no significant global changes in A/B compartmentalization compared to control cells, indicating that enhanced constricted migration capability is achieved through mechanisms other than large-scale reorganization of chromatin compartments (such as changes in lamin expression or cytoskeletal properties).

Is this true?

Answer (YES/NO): NO